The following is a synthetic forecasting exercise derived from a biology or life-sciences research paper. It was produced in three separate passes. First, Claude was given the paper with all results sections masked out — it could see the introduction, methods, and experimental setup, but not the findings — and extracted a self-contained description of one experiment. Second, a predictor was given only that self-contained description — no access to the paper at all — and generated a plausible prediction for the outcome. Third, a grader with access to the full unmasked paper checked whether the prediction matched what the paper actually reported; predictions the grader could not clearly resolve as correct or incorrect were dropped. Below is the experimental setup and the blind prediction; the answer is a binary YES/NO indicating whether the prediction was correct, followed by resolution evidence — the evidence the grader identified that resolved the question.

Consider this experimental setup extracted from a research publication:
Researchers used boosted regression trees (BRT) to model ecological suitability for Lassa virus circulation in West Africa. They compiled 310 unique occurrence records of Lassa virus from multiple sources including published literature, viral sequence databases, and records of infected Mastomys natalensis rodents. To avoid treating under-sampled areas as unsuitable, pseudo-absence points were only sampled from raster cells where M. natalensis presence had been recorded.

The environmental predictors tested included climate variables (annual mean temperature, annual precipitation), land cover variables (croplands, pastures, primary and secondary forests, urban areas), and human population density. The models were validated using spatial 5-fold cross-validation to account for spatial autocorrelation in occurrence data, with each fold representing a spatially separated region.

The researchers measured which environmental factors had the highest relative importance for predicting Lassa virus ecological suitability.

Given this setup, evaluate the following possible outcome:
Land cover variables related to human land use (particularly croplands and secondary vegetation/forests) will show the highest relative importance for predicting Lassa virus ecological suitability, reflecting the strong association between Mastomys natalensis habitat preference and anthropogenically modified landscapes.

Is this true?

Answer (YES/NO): NO